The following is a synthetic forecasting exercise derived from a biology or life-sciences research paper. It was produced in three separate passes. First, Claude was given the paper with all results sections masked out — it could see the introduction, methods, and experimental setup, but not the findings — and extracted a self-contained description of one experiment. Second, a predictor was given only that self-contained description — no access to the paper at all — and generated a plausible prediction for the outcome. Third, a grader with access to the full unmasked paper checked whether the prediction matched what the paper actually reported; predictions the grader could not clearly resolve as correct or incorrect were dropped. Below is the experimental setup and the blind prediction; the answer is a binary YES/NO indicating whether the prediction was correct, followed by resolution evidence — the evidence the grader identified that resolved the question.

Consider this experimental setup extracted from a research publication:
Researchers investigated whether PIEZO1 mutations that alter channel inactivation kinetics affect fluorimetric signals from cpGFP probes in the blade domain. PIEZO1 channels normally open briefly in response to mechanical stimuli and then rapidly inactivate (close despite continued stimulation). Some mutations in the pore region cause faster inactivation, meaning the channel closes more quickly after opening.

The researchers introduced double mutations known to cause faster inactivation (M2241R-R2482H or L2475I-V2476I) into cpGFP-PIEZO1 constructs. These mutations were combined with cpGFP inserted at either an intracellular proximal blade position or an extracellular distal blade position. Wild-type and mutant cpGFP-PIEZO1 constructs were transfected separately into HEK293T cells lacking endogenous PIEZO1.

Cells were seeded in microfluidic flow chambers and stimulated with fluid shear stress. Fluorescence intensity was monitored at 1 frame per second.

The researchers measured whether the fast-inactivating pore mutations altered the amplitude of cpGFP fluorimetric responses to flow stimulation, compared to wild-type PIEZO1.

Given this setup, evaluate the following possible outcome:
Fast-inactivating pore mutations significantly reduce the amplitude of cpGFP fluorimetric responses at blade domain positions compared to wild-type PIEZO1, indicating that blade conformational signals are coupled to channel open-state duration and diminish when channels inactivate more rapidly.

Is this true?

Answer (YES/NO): NO